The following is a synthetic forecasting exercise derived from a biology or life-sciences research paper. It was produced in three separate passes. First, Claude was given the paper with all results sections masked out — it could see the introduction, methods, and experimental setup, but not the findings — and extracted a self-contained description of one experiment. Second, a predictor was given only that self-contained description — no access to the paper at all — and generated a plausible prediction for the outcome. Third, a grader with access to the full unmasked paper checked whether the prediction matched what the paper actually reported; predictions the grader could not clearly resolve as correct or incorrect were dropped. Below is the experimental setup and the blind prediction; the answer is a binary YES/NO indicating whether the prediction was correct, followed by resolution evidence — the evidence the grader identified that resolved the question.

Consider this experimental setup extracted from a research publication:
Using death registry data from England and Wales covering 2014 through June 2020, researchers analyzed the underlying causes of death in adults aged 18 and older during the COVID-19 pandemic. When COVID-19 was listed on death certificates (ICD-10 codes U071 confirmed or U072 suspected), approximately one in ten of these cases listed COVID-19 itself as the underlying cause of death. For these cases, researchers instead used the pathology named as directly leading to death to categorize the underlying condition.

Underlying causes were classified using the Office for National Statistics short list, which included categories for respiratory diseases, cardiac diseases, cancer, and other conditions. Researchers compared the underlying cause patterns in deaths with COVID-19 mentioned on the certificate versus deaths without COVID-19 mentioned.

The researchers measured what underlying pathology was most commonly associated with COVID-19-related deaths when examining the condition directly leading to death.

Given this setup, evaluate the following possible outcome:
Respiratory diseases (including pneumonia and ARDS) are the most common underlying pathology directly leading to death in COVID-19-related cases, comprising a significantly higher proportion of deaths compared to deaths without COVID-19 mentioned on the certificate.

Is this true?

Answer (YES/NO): NO